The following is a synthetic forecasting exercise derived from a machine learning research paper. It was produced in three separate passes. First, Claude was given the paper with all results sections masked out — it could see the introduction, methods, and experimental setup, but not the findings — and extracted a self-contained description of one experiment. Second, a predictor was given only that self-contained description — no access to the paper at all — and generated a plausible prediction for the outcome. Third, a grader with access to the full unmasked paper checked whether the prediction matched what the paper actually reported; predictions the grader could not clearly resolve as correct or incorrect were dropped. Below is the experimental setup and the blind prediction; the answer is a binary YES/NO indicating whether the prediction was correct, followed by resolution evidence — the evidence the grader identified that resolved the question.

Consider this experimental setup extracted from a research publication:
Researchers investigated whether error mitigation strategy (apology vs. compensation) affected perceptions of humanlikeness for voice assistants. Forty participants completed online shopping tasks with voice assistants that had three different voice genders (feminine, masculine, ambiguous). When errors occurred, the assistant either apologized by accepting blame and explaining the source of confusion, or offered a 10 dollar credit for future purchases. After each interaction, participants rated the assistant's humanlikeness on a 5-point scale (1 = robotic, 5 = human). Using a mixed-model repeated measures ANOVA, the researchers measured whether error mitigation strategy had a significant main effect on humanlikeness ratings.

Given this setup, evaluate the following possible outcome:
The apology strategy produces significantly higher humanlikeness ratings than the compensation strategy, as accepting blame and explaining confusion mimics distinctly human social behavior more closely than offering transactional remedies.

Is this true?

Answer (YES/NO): NO